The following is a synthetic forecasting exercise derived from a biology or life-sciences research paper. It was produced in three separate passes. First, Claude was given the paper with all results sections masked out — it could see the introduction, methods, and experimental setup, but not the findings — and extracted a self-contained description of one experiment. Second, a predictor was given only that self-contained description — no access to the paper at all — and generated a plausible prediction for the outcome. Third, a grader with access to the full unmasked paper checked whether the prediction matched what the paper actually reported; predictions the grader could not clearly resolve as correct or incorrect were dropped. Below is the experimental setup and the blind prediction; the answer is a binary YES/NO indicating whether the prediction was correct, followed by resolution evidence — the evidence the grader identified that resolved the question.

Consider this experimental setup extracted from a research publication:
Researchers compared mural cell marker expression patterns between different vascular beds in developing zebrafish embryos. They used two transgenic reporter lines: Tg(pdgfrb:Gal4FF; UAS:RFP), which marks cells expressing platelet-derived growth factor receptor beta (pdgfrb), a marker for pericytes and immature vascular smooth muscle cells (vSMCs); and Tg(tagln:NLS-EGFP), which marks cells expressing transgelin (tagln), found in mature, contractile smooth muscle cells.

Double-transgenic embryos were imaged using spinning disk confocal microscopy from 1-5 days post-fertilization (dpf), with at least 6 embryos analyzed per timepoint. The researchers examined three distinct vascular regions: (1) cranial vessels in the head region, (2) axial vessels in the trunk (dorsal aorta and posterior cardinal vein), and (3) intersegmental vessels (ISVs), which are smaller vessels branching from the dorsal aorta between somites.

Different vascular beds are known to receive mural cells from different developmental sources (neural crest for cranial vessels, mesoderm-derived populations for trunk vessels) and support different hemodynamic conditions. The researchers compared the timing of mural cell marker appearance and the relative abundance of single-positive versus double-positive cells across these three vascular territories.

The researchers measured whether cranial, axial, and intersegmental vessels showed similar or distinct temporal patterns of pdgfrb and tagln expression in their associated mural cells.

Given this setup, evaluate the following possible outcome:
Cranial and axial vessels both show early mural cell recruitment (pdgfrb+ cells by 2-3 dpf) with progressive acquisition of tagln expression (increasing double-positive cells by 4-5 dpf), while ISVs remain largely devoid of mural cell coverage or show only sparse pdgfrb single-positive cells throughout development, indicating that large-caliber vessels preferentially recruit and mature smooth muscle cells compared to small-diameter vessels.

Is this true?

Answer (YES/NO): NO